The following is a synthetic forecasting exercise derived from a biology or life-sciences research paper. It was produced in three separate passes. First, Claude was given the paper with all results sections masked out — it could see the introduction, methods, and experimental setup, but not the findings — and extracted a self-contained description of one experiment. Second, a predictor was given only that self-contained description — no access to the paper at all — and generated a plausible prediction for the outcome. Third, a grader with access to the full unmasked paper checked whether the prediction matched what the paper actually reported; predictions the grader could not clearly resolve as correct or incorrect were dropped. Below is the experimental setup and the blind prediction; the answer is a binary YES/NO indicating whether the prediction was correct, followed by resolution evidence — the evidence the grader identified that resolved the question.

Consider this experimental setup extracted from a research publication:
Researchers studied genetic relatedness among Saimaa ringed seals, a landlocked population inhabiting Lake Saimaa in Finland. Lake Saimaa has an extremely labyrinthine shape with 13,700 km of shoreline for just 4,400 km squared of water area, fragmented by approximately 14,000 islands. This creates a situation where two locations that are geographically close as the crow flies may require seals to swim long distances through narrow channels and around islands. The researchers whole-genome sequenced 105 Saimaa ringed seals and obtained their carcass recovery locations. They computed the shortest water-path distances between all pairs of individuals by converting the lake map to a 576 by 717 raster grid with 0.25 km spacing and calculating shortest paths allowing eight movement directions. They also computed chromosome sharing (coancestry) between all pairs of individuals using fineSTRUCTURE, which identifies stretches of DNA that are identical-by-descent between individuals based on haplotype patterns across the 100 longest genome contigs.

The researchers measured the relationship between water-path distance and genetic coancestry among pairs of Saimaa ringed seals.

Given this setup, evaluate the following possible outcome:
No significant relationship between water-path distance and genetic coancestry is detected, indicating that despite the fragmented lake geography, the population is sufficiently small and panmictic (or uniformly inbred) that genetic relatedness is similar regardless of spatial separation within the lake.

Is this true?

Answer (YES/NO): NO